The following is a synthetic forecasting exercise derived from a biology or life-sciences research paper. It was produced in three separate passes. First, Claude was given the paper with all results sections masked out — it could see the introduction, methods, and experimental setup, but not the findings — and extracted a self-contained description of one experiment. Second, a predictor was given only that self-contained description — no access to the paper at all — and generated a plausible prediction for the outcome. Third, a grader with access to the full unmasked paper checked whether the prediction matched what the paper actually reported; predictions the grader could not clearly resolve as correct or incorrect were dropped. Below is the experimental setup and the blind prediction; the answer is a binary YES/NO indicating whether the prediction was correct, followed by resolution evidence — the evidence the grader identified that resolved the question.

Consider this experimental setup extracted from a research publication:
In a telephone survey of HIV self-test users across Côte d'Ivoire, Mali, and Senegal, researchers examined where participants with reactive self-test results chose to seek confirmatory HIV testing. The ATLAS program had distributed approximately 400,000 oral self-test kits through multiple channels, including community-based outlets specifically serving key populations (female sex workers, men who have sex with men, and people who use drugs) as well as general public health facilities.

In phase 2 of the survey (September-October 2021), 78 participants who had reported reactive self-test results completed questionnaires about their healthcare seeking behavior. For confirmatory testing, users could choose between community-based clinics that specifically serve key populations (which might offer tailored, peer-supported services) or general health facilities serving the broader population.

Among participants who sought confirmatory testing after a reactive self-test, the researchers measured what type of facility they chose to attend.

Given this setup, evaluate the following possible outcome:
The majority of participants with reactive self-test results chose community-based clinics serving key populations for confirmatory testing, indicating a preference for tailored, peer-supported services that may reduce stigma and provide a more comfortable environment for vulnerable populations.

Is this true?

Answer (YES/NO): NO